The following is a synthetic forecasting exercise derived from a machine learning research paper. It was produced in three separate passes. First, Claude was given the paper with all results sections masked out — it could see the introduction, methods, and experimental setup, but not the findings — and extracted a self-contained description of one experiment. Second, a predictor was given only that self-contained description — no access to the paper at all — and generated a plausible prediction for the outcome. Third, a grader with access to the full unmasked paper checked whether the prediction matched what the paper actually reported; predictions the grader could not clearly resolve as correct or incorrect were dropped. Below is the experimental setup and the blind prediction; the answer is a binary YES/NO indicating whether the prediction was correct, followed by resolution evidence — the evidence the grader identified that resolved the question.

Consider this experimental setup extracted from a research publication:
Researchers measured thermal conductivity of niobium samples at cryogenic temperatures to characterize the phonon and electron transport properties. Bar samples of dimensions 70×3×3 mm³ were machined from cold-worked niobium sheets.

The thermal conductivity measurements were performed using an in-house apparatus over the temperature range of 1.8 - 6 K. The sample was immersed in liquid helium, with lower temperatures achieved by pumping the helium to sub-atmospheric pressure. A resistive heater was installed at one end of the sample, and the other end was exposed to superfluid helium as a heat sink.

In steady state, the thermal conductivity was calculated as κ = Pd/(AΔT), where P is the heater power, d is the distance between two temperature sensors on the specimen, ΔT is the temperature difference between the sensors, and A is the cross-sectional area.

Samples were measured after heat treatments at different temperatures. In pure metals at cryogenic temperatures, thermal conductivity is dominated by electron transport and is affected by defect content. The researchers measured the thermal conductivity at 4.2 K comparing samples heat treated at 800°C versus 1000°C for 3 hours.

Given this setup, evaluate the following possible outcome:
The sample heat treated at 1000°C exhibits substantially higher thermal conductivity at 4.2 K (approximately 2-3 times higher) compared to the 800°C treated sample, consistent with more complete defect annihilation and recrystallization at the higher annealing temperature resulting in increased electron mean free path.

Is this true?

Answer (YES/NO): NO